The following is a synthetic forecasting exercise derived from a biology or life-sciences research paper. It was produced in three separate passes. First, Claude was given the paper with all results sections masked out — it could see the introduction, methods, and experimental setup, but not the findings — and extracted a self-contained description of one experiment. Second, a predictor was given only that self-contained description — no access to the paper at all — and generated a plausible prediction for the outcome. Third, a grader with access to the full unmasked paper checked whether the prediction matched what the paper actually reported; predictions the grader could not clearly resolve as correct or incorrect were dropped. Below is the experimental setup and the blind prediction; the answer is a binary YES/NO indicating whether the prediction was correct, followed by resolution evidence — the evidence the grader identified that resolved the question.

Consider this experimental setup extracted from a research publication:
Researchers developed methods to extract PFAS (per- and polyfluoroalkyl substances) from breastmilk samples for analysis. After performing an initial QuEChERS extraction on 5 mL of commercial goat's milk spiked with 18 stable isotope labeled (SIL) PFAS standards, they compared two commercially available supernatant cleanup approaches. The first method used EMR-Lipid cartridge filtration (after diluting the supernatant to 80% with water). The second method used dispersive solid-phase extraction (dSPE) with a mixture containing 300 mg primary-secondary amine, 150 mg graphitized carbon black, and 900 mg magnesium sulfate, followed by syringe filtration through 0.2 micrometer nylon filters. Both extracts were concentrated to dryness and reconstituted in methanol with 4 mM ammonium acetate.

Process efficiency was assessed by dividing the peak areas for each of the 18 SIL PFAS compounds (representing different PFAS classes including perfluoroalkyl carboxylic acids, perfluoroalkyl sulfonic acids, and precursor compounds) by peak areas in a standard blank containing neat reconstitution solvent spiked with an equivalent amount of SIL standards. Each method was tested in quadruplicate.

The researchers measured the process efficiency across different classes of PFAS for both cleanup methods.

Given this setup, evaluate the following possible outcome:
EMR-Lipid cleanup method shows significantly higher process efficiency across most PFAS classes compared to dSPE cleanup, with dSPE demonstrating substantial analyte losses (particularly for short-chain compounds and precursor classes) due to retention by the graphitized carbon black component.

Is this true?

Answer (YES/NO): NO